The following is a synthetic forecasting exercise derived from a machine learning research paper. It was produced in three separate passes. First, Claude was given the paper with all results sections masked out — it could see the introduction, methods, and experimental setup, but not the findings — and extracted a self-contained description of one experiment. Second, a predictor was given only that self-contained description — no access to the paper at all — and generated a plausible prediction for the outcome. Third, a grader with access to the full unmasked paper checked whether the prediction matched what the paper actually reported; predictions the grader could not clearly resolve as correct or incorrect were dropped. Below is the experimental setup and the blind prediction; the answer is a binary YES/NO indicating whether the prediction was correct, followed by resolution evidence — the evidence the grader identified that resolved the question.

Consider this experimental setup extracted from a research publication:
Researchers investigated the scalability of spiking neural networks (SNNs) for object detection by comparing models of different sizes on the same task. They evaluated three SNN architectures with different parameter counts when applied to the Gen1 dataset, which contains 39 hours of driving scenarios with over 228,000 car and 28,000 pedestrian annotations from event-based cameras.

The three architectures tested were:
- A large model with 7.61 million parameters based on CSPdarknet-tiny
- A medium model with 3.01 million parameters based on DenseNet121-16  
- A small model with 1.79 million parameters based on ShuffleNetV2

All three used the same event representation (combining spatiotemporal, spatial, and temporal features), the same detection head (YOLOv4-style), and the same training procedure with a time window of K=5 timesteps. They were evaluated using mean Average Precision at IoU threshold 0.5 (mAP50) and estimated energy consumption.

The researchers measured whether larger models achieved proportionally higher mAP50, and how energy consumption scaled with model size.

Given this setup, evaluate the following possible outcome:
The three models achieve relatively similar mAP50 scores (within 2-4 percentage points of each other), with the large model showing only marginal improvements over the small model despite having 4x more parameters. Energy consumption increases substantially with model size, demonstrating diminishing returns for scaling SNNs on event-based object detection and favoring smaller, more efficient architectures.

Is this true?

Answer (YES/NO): NO